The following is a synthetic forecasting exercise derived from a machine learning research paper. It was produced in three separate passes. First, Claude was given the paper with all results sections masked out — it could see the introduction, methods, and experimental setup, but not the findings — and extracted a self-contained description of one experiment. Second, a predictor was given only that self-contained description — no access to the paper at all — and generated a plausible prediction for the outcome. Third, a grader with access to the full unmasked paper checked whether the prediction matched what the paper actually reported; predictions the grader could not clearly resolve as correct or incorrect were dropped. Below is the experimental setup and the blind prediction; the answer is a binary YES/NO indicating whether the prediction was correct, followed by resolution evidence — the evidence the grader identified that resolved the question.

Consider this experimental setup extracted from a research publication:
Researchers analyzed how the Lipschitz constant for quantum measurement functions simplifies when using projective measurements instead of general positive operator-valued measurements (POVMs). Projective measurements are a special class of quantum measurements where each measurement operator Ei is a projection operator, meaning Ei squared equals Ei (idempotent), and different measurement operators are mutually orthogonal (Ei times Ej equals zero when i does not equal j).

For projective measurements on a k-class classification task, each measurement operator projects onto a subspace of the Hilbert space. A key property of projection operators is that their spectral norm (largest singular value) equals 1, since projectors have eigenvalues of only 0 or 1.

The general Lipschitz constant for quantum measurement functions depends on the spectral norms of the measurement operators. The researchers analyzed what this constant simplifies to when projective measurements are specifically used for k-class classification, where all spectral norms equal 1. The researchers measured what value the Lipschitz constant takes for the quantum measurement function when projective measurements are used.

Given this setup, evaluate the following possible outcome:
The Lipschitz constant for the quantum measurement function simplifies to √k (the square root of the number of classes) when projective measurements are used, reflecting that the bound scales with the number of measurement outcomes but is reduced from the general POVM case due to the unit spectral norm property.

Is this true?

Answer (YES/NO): NO